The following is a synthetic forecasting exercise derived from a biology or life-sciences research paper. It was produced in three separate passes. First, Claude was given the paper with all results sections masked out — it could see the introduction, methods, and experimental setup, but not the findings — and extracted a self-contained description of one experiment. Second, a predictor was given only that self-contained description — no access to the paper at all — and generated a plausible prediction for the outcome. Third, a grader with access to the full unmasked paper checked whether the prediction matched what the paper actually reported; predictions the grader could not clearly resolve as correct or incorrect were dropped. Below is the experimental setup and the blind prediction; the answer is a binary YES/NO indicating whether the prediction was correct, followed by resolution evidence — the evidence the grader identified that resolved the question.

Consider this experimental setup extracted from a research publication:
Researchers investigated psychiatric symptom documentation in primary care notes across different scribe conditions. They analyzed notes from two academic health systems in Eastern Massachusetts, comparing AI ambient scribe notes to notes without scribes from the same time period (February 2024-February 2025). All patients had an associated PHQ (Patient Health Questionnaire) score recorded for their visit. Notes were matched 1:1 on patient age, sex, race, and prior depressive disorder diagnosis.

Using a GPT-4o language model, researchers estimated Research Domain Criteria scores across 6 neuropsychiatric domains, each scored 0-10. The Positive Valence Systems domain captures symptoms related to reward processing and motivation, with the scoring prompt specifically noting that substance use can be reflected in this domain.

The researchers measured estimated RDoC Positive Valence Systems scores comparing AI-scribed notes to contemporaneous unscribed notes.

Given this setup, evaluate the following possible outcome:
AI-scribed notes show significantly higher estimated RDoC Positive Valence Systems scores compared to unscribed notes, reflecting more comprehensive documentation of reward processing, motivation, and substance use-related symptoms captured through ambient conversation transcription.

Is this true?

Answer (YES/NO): YES